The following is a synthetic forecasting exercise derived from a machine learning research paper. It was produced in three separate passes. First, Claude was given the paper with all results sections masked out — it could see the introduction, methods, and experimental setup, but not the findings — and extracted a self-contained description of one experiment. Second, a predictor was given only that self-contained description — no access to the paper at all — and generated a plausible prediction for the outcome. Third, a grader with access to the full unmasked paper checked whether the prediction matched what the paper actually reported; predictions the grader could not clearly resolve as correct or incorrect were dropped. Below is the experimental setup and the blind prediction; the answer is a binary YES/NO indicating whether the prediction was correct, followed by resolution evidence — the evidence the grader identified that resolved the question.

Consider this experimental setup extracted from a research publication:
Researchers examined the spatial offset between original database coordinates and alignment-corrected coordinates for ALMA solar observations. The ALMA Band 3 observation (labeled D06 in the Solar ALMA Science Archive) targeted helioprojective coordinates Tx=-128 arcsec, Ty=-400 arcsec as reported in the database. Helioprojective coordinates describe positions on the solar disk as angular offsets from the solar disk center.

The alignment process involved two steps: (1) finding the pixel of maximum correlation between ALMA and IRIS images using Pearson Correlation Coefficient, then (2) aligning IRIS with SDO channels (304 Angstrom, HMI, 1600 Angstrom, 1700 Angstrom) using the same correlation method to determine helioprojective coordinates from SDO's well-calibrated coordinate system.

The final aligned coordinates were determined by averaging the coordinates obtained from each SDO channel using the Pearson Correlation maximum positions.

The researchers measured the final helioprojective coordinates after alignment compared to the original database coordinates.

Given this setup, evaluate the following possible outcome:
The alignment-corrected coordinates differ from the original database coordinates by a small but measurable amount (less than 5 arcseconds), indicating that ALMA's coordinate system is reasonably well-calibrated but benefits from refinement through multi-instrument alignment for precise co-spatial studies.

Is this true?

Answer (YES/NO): NO